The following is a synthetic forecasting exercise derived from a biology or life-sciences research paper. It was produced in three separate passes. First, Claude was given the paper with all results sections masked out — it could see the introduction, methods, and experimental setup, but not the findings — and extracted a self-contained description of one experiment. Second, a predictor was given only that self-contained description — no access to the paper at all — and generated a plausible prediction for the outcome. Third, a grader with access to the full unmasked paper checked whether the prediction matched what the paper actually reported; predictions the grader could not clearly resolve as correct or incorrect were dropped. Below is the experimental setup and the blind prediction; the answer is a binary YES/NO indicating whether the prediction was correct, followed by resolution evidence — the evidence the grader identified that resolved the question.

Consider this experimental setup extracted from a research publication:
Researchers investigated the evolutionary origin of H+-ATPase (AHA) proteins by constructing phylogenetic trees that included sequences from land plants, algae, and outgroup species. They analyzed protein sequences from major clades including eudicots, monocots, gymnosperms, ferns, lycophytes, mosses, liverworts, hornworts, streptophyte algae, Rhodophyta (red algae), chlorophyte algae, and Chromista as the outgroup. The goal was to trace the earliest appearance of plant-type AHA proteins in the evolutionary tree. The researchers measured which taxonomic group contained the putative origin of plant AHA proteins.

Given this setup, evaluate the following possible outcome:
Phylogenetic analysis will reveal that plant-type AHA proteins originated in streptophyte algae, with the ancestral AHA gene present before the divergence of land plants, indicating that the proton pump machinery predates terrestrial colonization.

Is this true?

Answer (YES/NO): NO